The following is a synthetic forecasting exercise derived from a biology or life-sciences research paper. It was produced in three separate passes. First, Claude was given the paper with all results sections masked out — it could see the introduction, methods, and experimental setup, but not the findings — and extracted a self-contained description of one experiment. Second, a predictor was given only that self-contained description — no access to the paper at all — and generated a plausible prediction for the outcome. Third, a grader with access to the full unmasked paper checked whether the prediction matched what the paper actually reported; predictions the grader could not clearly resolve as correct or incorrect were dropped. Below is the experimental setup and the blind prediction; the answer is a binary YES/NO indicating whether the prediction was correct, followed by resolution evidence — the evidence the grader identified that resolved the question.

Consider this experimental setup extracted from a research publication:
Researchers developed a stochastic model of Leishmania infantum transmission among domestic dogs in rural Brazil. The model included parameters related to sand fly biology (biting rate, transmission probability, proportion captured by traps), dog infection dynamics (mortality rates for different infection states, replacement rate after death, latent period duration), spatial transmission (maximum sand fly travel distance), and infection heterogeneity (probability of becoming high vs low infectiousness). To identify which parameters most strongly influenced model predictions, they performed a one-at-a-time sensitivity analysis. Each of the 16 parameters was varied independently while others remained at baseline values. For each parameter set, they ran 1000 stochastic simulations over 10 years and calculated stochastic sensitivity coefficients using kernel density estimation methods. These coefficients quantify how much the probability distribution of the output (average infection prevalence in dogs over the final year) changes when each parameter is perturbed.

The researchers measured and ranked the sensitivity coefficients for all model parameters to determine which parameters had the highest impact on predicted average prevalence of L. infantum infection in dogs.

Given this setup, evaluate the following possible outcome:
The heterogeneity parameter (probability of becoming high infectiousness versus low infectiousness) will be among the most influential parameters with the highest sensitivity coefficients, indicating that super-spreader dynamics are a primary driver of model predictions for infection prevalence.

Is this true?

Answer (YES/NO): NO